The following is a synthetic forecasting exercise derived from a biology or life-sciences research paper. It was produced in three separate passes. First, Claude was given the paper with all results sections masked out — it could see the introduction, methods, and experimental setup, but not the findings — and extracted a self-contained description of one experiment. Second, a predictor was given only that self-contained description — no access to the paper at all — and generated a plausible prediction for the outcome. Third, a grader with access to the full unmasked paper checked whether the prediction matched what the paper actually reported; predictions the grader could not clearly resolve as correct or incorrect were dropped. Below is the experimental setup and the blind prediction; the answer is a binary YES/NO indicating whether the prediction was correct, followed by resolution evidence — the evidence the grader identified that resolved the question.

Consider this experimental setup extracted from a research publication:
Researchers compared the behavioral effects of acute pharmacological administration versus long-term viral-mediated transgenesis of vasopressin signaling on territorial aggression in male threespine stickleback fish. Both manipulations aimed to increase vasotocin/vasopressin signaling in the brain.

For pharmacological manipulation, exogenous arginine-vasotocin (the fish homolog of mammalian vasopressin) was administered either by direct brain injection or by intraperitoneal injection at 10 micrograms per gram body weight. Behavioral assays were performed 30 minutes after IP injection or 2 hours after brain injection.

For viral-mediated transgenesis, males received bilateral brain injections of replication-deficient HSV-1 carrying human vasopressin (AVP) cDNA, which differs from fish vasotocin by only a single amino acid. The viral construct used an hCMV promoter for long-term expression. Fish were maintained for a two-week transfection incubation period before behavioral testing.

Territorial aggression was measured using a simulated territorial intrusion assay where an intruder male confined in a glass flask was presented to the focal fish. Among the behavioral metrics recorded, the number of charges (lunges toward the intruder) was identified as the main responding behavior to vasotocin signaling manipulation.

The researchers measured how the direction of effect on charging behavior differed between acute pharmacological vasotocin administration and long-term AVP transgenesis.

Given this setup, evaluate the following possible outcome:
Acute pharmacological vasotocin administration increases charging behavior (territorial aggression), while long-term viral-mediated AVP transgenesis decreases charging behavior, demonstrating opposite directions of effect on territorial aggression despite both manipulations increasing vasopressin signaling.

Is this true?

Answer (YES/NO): NO